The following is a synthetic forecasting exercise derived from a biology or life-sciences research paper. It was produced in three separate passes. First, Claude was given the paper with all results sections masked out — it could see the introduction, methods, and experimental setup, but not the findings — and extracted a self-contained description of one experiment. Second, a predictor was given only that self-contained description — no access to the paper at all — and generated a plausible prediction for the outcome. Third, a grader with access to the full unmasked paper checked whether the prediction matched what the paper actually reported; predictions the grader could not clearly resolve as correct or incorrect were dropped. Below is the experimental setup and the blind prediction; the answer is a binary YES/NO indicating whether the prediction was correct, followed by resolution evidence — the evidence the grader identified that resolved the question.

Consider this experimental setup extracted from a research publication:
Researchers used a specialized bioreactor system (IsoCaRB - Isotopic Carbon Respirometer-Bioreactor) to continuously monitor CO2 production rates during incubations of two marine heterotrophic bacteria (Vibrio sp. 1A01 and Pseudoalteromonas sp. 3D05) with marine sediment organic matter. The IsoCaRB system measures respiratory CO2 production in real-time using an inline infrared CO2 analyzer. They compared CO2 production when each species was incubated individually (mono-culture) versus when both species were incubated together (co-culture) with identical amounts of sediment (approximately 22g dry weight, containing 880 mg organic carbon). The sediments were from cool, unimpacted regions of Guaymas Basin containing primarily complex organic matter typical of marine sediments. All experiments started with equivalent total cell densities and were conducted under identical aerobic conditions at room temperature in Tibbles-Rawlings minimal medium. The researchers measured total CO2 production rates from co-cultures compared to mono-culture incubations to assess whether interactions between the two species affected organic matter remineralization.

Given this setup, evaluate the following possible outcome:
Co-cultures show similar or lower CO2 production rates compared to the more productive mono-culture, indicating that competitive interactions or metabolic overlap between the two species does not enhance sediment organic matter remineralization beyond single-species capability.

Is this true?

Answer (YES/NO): NO